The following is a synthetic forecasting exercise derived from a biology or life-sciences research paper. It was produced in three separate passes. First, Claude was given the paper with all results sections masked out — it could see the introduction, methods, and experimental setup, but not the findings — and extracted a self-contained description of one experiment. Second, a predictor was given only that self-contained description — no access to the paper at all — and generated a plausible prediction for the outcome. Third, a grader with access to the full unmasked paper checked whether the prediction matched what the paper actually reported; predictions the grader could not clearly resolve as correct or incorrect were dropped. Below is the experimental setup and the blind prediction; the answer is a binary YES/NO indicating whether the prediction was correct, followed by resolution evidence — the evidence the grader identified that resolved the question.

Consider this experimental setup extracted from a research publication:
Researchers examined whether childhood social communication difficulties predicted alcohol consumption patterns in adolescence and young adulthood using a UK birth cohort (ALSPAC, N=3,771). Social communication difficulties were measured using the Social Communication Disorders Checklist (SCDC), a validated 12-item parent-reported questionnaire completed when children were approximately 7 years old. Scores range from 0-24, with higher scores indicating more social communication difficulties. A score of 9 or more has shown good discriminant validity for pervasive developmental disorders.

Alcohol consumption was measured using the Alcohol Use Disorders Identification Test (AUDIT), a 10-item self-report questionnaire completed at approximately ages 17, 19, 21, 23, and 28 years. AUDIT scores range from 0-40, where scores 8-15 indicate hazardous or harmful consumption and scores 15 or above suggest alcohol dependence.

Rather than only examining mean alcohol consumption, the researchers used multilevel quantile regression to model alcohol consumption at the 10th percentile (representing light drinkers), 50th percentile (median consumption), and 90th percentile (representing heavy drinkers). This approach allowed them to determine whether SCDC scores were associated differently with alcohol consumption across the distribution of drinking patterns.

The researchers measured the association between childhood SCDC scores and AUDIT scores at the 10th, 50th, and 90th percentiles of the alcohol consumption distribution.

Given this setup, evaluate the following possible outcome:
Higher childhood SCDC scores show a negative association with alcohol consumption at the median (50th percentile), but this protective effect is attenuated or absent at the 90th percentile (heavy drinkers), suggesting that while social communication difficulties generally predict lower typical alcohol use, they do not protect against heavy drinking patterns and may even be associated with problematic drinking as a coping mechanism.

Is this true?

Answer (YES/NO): NO